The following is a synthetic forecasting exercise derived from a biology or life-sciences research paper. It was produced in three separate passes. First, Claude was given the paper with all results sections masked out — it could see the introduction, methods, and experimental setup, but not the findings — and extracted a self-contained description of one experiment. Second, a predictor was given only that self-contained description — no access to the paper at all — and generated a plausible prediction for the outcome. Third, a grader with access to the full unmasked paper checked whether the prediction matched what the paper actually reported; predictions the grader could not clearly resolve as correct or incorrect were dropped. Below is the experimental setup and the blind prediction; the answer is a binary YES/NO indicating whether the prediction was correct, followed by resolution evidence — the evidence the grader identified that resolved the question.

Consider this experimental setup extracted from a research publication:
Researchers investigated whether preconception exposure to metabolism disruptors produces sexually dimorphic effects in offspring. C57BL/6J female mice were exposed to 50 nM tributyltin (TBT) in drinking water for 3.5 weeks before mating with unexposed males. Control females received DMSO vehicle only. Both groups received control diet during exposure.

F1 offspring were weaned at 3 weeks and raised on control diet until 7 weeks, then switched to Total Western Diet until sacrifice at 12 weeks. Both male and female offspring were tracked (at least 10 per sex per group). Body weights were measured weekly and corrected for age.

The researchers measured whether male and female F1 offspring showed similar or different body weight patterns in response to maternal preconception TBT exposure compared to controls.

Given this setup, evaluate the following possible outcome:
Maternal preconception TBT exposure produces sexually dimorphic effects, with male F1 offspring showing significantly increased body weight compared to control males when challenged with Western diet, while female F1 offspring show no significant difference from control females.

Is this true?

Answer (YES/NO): NO